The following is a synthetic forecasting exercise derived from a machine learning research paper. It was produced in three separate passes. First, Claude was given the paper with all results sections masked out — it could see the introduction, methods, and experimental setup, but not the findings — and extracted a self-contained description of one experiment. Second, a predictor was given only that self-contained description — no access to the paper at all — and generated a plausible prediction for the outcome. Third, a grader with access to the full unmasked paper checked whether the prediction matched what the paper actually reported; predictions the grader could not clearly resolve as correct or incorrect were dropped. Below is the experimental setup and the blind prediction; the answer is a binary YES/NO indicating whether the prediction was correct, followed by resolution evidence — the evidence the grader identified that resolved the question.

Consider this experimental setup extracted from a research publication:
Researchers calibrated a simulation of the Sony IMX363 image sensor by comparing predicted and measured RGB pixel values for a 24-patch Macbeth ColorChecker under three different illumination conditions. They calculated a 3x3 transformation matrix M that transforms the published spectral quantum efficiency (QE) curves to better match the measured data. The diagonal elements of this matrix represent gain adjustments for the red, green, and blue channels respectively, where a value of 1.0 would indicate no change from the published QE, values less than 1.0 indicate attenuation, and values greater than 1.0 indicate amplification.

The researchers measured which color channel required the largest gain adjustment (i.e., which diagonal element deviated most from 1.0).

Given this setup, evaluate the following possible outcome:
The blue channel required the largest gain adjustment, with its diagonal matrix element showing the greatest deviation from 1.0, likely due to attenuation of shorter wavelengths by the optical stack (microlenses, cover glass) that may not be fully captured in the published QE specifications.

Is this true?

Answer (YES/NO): NO